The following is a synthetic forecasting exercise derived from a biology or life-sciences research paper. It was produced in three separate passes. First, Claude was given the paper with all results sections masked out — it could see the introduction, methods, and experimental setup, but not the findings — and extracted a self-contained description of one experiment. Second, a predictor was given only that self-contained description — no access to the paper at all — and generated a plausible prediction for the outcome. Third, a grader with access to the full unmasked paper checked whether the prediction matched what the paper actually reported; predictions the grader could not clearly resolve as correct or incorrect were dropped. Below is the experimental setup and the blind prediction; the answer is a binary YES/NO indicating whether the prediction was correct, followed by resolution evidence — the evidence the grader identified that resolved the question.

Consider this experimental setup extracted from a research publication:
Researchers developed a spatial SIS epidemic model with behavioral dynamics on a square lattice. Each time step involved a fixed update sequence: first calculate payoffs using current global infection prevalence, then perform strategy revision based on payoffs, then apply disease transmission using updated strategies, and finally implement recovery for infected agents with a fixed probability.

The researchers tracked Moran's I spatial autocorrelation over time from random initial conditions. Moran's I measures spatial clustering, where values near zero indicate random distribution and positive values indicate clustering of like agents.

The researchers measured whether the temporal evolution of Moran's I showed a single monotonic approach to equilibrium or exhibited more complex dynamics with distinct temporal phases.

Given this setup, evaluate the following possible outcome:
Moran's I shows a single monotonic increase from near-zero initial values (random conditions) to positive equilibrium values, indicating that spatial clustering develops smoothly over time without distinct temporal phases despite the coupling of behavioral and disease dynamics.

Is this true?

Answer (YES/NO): NO